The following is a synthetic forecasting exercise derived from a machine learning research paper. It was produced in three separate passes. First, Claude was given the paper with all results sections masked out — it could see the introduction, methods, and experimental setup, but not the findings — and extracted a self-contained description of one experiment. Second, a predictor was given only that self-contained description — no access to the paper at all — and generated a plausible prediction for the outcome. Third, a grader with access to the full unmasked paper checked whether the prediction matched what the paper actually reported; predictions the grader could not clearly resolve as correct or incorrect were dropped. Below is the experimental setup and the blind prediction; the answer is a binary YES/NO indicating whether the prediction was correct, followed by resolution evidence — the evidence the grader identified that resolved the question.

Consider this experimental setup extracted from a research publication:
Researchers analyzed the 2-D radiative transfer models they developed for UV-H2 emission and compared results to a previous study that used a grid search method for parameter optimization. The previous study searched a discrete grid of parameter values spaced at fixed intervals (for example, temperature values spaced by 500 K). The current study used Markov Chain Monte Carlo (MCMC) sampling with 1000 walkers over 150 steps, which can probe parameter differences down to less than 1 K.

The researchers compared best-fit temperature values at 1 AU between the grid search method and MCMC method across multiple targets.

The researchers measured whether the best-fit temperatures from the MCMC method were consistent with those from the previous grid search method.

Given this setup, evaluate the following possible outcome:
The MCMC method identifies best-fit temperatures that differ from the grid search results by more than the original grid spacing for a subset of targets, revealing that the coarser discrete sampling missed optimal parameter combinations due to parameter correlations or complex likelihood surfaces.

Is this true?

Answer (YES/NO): YES